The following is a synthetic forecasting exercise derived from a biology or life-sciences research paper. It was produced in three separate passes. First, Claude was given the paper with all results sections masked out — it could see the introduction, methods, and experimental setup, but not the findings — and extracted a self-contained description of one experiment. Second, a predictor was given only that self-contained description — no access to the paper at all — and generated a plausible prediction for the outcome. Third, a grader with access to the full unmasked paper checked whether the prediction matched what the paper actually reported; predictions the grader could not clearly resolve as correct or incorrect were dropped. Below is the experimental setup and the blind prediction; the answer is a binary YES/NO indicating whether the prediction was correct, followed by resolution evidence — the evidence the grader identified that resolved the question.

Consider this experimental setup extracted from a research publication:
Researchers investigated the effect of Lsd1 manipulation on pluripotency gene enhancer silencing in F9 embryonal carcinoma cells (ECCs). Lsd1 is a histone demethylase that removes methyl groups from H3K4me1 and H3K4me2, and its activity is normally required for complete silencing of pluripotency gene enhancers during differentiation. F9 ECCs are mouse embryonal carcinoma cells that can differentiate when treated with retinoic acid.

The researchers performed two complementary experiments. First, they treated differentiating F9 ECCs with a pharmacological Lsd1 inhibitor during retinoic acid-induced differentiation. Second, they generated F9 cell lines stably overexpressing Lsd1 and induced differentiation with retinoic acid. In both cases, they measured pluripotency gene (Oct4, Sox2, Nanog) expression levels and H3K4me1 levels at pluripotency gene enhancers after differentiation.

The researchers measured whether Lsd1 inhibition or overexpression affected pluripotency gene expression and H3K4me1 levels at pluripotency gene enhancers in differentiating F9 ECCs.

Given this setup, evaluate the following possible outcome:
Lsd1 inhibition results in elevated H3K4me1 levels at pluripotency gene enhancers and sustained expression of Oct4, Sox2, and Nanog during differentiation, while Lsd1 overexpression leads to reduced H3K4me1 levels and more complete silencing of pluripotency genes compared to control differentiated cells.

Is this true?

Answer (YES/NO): NO